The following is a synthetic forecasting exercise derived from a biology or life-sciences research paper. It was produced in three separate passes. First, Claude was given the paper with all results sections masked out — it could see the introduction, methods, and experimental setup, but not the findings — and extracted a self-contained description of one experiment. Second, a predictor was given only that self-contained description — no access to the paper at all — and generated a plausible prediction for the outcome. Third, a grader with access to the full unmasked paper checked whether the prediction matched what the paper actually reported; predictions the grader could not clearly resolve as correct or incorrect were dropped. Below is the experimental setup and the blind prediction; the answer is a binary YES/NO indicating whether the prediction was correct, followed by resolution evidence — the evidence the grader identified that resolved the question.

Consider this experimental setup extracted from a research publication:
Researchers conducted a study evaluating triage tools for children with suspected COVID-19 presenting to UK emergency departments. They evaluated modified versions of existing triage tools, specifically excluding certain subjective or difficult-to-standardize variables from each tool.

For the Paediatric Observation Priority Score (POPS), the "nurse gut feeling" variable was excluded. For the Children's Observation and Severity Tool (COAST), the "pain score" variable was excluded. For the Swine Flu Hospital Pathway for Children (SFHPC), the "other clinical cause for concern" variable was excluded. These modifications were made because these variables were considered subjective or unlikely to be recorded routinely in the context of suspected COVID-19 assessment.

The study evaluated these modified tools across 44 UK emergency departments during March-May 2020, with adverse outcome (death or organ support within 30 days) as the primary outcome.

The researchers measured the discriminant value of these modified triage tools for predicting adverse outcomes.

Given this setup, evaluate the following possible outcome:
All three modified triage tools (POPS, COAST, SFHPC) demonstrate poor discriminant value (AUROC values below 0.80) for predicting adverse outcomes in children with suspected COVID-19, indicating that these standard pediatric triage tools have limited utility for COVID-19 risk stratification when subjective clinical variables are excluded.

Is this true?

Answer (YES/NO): NO